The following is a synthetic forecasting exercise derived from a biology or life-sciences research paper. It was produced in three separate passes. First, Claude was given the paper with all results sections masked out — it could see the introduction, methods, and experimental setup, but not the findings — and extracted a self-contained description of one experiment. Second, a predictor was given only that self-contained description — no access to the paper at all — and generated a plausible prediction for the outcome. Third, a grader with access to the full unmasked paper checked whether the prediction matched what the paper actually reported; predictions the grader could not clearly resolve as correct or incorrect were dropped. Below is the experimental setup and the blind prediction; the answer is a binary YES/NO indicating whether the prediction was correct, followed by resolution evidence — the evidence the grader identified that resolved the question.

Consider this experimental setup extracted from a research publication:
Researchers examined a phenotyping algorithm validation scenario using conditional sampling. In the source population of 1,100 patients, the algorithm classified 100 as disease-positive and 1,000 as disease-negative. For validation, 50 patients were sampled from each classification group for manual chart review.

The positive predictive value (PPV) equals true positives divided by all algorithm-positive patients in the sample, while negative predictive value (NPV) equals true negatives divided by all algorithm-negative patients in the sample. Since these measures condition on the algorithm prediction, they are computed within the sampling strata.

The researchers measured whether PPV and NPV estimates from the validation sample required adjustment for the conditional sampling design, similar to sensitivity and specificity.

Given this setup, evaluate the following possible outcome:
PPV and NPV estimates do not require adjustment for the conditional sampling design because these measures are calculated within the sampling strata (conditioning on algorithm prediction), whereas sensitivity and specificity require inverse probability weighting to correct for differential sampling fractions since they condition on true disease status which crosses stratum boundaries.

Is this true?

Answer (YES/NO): YES